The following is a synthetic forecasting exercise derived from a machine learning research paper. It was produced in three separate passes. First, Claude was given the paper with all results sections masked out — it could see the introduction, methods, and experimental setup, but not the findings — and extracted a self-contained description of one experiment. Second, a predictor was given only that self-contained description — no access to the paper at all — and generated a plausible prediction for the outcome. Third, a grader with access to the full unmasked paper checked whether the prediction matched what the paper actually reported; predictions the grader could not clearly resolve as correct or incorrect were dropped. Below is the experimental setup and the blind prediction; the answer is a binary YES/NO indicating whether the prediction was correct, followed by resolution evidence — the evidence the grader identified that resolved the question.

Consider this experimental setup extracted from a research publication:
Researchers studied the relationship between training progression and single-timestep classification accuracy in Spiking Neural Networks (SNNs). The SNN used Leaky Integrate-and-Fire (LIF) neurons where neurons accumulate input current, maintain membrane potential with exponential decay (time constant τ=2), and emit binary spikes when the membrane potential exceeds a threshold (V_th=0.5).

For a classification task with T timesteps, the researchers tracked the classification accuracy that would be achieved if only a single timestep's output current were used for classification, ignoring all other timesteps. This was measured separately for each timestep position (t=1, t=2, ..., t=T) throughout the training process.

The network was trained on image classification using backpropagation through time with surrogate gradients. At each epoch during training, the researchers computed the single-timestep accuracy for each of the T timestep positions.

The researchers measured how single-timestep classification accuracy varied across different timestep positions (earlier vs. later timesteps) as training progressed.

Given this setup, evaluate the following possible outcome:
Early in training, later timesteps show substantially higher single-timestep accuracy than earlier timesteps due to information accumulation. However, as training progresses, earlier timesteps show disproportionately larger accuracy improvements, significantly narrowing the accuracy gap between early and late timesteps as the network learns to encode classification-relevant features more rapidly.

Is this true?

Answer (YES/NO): NO